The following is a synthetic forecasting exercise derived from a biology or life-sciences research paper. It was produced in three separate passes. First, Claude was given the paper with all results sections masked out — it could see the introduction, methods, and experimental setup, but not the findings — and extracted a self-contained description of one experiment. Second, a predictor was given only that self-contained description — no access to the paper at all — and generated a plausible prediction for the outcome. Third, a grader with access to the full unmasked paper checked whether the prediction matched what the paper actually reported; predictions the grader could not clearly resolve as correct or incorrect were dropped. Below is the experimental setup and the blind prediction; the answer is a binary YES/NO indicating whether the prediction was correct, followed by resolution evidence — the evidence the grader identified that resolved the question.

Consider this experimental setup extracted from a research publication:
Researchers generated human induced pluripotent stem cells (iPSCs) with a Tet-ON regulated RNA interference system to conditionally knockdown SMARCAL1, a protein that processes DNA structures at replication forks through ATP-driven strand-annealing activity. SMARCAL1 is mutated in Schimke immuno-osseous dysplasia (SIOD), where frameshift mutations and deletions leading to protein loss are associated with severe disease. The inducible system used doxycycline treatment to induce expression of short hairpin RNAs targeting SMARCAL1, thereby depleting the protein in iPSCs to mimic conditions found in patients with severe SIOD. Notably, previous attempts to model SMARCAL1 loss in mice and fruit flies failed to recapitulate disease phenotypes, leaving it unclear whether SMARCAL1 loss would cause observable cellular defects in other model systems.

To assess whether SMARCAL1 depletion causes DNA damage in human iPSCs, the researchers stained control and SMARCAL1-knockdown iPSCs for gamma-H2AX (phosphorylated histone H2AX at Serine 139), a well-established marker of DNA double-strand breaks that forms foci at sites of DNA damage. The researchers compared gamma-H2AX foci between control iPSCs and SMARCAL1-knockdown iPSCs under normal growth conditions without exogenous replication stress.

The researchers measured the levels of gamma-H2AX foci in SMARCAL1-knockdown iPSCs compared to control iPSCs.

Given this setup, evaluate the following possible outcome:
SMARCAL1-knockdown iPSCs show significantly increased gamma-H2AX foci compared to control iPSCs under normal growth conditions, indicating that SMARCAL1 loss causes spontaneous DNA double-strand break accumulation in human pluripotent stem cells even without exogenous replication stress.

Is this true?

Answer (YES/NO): YES